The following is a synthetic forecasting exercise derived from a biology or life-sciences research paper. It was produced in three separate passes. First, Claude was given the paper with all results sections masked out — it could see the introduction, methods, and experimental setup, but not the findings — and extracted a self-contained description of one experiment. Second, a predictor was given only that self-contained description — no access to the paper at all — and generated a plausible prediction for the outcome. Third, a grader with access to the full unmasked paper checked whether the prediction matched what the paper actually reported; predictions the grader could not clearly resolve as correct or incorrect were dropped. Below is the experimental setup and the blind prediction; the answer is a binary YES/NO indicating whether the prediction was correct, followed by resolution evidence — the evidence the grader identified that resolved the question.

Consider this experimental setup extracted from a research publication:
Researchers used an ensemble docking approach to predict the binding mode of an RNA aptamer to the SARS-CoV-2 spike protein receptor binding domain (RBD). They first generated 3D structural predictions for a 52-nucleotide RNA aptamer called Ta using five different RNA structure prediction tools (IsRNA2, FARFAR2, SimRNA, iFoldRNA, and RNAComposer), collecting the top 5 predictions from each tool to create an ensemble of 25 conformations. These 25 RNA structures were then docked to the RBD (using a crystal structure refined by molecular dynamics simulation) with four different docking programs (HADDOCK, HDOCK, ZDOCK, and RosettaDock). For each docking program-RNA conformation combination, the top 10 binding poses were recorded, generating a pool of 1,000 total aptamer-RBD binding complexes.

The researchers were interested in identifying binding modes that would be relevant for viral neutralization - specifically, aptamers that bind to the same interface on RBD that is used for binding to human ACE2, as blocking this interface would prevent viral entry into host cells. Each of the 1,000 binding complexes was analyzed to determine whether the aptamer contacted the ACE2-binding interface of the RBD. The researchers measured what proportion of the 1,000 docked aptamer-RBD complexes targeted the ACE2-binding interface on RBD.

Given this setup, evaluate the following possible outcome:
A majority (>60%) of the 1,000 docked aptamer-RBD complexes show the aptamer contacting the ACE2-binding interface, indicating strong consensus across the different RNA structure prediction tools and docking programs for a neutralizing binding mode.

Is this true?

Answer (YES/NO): YES